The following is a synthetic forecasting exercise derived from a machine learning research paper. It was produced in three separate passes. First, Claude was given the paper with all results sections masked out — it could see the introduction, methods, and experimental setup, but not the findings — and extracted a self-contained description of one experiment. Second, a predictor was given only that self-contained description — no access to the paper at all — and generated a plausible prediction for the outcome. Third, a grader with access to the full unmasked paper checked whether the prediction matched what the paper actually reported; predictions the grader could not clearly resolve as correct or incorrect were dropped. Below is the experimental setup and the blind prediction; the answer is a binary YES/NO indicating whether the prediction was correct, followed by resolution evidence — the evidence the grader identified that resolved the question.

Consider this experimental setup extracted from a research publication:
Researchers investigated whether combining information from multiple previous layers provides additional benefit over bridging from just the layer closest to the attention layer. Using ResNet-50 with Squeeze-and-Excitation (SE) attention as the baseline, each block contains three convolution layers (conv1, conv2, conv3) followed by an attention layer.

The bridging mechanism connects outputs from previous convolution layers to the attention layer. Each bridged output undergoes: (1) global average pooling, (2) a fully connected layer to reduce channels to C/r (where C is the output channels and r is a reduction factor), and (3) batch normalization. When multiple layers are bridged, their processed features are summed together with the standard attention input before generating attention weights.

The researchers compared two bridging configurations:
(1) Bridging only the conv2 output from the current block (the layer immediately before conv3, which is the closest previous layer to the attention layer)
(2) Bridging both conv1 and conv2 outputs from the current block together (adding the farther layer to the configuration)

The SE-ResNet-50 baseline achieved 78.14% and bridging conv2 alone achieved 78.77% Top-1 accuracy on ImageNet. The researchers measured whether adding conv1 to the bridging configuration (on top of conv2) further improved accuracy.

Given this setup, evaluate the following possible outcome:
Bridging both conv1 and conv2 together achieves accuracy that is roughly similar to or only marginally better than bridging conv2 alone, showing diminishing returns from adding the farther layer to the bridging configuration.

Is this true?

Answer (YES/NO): YES